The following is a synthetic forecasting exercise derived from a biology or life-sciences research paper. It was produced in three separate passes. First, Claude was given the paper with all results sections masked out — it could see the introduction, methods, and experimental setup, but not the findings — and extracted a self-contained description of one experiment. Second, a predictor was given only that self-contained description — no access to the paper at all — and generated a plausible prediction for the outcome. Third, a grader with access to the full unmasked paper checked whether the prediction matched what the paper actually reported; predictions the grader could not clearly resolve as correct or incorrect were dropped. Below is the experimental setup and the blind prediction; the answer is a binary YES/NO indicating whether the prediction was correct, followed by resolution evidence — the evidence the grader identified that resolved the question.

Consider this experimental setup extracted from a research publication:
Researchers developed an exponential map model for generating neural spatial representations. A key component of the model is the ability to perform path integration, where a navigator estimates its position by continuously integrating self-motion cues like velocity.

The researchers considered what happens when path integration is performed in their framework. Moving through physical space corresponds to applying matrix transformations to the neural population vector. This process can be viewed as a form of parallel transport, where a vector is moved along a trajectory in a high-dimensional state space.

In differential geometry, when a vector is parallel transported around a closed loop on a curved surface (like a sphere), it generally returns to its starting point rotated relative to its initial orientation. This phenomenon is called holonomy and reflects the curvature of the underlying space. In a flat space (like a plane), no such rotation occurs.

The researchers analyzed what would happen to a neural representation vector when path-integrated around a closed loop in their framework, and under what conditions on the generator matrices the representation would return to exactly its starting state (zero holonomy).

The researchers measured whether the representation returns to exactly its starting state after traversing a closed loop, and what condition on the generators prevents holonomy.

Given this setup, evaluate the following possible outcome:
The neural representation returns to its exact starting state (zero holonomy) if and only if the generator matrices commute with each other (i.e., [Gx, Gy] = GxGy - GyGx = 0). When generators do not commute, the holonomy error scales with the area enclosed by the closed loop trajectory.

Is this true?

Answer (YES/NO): NO